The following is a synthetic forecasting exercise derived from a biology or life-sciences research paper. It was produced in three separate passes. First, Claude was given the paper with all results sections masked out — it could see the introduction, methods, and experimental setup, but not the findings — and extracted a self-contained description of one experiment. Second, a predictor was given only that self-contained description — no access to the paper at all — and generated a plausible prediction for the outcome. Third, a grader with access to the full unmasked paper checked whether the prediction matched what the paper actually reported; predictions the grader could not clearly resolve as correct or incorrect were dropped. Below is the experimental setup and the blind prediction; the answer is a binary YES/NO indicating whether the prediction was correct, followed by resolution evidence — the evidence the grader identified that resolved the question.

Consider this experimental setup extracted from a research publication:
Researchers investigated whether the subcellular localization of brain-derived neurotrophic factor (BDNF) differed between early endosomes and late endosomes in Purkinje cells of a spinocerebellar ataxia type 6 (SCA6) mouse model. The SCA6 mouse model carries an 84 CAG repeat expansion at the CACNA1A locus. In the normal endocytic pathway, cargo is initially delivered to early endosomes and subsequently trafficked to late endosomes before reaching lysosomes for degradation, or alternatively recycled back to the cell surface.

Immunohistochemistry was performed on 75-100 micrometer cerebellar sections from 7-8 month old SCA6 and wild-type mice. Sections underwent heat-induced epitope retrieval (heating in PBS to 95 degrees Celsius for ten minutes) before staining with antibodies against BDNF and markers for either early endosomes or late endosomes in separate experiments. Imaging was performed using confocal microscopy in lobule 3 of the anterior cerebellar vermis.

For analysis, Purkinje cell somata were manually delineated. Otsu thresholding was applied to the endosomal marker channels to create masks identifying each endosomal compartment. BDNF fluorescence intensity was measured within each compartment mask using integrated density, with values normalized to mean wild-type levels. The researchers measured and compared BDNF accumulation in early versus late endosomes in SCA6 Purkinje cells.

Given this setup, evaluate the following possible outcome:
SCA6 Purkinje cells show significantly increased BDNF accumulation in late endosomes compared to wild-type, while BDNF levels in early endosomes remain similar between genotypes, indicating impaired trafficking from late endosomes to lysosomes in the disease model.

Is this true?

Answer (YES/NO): NO